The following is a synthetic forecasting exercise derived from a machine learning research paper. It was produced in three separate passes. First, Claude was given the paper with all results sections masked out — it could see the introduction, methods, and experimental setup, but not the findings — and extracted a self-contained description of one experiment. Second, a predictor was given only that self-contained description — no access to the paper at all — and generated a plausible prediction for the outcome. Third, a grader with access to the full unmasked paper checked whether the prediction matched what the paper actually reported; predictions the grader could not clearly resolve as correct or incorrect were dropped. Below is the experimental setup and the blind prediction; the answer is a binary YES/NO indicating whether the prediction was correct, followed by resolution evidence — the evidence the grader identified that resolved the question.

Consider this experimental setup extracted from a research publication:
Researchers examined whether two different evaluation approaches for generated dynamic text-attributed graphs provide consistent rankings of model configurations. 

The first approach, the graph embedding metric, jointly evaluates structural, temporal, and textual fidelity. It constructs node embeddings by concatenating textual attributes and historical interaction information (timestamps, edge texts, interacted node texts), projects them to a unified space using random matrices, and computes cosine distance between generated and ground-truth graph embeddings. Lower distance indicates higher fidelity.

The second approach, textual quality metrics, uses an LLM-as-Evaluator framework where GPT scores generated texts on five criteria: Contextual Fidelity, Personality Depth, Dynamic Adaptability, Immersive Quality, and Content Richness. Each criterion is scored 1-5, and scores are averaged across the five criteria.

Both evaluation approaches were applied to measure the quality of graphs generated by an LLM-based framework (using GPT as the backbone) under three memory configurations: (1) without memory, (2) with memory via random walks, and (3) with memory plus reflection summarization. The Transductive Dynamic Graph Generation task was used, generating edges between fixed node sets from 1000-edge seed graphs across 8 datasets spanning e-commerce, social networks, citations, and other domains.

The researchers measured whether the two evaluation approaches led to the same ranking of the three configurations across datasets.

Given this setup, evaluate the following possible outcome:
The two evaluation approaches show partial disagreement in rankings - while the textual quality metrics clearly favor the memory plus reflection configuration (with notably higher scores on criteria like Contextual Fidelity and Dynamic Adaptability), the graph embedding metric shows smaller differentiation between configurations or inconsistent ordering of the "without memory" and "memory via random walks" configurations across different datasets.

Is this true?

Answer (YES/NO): YES